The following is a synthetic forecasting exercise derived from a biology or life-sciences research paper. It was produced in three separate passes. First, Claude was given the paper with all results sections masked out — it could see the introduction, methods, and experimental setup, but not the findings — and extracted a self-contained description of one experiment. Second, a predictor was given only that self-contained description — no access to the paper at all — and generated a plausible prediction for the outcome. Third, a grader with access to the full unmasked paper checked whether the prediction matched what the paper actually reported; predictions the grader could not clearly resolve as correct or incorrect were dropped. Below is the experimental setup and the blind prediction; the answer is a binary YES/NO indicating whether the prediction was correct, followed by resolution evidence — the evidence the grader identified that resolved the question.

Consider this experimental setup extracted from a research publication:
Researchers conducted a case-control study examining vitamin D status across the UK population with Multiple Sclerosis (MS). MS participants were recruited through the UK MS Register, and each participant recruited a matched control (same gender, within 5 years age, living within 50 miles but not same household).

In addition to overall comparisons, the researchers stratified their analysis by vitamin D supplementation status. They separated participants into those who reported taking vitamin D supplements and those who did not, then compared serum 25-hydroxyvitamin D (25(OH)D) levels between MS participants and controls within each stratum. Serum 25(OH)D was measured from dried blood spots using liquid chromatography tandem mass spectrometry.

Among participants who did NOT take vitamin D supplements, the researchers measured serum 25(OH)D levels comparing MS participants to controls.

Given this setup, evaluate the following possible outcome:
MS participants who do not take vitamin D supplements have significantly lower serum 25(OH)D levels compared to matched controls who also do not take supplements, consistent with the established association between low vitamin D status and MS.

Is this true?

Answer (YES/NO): NO